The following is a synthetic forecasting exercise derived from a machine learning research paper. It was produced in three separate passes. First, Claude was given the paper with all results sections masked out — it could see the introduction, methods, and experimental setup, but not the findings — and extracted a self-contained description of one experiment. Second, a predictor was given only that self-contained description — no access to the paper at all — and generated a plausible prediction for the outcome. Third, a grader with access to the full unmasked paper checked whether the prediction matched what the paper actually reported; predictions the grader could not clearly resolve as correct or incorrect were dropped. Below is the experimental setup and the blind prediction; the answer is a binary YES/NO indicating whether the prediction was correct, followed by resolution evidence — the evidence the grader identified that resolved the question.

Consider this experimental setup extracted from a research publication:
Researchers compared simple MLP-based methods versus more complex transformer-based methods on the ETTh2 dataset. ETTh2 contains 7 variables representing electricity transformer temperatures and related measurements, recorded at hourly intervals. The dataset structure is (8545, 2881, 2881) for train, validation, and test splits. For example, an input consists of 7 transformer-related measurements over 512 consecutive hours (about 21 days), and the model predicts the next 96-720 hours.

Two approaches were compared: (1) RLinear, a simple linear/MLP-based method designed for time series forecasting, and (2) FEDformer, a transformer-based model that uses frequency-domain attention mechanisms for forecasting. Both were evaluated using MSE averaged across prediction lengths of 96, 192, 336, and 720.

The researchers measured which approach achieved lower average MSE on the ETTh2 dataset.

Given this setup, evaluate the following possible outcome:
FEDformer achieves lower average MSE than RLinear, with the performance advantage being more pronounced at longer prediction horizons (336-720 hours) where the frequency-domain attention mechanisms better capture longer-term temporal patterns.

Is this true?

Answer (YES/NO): NO